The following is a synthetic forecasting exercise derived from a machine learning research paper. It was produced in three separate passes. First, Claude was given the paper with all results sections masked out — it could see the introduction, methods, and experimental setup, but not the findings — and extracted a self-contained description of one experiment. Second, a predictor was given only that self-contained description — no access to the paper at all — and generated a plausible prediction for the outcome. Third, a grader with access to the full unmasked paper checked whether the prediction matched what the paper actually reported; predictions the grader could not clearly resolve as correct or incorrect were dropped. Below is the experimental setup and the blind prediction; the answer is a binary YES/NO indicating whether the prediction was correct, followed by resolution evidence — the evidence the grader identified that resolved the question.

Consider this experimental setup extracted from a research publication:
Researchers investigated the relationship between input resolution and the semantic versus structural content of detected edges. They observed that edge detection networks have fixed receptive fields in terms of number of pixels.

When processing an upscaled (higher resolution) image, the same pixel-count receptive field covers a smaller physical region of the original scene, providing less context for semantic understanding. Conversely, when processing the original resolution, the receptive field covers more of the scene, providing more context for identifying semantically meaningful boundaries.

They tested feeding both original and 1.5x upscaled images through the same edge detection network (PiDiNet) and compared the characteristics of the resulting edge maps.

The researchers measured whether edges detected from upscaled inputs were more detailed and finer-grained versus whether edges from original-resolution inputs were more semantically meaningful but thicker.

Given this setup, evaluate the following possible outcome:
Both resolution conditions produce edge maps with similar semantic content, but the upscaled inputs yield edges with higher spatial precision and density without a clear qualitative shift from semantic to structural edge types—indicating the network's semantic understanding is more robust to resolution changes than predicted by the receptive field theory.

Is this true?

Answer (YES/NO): NO